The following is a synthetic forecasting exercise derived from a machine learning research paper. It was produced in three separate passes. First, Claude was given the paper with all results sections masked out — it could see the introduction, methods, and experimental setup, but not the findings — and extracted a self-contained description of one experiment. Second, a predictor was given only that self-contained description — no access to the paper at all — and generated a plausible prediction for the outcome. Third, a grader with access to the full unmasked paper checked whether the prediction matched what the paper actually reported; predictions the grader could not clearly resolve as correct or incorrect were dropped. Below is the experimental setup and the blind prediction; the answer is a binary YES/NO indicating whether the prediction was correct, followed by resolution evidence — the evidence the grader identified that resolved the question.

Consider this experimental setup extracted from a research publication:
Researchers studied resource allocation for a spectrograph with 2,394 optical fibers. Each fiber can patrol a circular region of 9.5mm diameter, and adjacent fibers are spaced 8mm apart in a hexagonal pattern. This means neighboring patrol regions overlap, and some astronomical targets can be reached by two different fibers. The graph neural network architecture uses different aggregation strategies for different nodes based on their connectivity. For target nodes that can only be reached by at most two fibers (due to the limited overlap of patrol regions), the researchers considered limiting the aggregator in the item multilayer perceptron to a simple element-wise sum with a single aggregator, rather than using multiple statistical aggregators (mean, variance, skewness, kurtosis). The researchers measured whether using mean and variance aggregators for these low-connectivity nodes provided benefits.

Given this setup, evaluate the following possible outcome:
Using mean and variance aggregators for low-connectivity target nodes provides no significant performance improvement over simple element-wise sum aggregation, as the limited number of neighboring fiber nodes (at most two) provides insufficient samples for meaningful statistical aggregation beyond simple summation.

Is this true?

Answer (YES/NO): YES